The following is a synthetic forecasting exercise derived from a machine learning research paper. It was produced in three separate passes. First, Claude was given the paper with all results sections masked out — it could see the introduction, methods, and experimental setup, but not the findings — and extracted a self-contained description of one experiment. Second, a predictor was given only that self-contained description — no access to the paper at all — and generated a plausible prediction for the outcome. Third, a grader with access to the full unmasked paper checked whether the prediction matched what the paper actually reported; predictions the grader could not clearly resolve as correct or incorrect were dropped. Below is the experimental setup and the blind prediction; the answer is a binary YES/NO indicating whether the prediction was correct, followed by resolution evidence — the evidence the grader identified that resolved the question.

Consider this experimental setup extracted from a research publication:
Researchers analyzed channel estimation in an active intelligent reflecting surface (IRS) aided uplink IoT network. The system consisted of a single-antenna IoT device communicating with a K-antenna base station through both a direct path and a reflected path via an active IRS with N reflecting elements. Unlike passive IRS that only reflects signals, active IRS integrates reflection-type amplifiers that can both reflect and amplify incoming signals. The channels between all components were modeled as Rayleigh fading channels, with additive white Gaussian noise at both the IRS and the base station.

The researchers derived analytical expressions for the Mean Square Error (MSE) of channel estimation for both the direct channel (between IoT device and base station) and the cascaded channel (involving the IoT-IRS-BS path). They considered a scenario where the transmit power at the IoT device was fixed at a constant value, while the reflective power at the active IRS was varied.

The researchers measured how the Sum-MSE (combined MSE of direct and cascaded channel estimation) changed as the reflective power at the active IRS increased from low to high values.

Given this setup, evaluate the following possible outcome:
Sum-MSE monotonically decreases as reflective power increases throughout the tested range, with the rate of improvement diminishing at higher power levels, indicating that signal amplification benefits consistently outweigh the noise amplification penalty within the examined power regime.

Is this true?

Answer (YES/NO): NO